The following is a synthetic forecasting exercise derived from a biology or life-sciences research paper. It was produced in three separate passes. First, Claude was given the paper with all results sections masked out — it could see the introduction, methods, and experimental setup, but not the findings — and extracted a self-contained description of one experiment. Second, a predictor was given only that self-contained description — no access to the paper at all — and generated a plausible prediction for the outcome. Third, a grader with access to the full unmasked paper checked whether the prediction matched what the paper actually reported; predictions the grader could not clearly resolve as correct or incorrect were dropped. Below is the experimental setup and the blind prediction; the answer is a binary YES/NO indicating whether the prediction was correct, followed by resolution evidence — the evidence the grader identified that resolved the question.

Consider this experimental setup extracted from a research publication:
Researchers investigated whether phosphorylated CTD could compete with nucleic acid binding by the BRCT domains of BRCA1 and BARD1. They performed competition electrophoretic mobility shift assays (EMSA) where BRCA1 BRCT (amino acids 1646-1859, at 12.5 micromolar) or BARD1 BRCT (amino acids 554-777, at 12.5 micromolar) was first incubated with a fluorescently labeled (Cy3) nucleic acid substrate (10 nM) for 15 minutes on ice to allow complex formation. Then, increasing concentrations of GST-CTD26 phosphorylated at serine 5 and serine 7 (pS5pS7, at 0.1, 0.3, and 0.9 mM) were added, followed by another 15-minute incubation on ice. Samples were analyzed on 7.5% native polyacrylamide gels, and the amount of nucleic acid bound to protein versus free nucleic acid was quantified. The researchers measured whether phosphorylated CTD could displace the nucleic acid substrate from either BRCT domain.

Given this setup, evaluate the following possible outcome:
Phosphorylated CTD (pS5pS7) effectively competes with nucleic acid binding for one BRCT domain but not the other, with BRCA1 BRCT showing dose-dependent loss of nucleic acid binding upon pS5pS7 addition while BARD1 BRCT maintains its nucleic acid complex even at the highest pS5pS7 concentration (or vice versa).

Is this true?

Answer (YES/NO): YES